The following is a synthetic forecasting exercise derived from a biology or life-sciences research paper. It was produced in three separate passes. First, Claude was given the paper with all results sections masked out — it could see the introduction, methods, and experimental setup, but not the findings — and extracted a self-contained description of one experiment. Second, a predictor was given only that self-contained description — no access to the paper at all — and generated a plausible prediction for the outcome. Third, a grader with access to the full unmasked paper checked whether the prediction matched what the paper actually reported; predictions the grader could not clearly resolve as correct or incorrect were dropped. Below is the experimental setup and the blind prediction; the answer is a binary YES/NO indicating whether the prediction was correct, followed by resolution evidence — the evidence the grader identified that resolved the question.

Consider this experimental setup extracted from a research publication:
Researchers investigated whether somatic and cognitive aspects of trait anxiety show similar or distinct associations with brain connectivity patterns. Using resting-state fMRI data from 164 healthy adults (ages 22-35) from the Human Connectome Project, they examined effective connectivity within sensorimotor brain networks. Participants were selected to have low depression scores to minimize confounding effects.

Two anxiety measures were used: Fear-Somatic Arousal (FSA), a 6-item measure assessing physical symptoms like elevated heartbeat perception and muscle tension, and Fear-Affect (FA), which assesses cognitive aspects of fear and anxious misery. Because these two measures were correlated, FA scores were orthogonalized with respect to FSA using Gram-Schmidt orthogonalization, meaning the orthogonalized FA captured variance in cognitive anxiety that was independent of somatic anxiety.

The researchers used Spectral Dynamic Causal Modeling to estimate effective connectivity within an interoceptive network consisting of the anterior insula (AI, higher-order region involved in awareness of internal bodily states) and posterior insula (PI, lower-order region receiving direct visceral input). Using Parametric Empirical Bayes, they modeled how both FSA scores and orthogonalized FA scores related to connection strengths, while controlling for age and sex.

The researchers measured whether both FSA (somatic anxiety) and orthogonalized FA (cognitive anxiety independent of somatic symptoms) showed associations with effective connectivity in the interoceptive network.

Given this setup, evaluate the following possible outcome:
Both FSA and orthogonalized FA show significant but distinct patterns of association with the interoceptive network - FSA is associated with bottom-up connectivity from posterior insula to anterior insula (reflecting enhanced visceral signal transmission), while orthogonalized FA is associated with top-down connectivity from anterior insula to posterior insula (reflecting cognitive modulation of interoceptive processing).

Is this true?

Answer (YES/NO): NO